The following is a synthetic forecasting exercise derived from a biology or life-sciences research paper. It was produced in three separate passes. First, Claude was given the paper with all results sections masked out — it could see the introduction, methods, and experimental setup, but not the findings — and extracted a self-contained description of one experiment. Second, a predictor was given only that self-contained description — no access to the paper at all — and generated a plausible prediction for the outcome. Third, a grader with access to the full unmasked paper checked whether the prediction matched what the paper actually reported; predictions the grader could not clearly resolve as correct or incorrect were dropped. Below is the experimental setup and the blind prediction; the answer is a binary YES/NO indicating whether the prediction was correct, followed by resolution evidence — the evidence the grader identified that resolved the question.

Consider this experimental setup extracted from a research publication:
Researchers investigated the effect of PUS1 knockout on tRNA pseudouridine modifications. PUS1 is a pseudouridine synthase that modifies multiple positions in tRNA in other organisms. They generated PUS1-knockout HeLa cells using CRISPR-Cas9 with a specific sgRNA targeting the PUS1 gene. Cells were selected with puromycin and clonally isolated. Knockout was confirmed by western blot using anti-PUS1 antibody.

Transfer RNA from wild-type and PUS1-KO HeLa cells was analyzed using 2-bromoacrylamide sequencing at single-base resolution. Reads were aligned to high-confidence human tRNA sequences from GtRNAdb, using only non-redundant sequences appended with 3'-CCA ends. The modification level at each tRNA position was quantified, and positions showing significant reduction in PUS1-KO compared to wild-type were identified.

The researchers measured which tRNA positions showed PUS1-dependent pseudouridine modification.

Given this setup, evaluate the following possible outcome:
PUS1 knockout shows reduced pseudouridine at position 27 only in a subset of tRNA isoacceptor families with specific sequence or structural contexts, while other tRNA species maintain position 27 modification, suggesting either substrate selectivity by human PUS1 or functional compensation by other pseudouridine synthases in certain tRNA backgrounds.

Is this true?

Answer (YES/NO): NO